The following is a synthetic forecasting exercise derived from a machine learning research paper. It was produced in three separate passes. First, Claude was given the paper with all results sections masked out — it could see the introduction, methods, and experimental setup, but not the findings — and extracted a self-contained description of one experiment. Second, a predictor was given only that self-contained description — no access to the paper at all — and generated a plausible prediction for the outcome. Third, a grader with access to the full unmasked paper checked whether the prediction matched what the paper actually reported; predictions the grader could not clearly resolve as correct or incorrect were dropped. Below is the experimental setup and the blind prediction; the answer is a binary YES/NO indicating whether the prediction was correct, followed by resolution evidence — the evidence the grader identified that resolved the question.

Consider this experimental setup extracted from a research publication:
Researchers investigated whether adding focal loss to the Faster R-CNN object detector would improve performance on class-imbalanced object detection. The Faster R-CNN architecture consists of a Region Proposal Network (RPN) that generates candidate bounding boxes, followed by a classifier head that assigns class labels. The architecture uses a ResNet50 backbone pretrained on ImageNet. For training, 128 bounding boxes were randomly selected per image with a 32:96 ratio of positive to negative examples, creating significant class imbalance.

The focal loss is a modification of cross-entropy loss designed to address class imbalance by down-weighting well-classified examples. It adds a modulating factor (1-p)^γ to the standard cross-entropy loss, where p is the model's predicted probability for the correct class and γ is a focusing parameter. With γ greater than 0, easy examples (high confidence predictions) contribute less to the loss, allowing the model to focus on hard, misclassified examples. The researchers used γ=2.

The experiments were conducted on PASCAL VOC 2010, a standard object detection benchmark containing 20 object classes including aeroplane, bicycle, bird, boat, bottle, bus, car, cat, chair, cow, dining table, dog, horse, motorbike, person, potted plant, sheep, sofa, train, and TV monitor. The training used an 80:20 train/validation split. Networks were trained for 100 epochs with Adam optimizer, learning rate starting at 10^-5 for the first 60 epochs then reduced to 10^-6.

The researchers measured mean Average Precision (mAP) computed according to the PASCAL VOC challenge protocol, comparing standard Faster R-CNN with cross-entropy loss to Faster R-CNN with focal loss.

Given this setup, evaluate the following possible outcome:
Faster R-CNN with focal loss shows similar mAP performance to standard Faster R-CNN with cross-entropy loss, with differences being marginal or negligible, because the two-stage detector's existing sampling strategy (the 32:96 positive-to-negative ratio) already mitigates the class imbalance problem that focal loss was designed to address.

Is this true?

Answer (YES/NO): NO